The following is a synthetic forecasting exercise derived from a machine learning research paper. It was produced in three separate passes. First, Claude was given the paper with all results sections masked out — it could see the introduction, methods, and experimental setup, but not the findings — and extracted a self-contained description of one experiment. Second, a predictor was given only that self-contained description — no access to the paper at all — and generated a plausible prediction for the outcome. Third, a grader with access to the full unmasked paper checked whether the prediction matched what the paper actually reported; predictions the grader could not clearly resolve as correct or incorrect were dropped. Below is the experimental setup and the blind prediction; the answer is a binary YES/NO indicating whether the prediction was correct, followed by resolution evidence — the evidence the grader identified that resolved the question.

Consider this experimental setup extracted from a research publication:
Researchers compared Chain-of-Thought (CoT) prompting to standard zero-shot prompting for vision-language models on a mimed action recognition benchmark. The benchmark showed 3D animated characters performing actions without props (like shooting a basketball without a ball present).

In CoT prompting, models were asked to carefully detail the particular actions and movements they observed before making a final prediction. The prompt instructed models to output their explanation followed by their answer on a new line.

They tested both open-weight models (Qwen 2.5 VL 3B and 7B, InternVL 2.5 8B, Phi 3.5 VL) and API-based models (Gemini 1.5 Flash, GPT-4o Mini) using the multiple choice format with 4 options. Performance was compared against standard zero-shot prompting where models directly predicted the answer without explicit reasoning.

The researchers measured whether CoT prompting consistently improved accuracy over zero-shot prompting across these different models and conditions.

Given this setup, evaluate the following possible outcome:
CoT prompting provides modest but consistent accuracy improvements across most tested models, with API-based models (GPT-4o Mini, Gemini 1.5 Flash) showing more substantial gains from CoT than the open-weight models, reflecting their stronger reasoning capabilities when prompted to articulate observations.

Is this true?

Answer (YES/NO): NO